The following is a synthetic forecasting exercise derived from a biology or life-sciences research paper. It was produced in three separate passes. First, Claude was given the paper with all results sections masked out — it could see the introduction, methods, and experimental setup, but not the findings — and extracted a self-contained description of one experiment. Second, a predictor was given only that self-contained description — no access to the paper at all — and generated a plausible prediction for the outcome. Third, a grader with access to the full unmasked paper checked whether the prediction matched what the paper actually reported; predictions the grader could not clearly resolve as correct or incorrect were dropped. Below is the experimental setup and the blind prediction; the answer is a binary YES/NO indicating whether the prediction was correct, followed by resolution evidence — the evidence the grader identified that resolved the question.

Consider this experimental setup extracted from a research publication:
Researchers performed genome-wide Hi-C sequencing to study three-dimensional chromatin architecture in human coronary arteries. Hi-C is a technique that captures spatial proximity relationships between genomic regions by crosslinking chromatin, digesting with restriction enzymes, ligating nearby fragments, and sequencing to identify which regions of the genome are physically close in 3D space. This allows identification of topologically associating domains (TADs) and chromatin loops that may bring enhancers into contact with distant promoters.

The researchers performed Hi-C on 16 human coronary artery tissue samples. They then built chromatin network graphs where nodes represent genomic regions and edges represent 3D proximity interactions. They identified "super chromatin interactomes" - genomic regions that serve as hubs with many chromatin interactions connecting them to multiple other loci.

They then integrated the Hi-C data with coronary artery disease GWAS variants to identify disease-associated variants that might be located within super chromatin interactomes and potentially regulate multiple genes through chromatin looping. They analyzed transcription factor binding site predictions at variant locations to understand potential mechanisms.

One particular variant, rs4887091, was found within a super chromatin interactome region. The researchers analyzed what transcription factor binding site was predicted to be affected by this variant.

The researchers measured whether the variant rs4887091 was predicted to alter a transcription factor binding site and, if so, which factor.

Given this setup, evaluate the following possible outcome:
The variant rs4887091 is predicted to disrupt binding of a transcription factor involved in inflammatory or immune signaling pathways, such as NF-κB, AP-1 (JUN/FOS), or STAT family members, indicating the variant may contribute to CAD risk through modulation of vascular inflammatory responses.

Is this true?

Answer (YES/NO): NO